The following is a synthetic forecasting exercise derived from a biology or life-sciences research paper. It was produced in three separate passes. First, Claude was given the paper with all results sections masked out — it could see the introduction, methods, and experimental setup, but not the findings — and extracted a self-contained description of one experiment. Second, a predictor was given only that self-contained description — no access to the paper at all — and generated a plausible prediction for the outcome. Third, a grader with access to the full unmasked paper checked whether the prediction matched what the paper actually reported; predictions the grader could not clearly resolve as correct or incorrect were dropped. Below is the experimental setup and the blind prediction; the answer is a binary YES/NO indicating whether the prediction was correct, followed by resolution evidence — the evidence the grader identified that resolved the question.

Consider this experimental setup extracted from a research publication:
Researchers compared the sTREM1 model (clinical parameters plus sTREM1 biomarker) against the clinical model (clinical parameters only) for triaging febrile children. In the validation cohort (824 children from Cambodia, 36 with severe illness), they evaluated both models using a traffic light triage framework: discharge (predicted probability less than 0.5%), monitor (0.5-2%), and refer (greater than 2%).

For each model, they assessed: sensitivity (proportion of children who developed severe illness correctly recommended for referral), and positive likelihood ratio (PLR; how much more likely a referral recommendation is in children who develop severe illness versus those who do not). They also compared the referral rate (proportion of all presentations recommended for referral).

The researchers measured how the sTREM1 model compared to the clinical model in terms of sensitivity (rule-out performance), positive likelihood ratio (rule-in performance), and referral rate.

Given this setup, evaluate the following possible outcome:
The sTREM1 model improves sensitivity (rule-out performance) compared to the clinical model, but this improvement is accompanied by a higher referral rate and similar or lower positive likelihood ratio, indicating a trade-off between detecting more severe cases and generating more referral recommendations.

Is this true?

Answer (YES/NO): YES